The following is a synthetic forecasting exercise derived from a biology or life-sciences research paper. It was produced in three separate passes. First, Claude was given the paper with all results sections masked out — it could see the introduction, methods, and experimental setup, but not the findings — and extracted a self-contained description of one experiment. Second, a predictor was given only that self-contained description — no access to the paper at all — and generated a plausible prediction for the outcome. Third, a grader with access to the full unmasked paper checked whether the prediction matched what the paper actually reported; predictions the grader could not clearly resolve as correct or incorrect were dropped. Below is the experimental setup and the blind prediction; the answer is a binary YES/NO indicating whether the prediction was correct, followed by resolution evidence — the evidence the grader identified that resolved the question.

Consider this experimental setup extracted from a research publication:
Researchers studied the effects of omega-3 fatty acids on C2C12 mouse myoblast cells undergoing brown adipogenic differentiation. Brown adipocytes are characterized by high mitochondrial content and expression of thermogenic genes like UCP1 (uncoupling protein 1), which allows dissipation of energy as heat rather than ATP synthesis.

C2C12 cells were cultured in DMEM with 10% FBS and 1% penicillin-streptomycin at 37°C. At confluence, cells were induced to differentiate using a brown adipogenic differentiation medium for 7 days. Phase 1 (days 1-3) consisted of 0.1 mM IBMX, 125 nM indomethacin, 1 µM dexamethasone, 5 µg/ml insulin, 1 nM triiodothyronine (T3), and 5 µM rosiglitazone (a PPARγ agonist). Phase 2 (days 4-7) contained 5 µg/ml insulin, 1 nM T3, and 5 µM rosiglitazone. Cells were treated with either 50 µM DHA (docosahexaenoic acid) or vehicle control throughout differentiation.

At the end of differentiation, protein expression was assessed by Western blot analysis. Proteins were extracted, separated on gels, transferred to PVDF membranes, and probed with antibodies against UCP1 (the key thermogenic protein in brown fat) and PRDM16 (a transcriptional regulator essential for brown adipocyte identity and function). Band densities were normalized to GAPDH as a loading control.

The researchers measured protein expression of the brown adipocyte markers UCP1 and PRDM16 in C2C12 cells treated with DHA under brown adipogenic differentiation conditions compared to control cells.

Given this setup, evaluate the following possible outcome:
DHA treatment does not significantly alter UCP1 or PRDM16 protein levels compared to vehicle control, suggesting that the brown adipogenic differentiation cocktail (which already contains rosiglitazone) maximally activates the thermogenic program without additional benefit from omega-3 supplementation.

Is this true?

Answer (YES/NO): NO